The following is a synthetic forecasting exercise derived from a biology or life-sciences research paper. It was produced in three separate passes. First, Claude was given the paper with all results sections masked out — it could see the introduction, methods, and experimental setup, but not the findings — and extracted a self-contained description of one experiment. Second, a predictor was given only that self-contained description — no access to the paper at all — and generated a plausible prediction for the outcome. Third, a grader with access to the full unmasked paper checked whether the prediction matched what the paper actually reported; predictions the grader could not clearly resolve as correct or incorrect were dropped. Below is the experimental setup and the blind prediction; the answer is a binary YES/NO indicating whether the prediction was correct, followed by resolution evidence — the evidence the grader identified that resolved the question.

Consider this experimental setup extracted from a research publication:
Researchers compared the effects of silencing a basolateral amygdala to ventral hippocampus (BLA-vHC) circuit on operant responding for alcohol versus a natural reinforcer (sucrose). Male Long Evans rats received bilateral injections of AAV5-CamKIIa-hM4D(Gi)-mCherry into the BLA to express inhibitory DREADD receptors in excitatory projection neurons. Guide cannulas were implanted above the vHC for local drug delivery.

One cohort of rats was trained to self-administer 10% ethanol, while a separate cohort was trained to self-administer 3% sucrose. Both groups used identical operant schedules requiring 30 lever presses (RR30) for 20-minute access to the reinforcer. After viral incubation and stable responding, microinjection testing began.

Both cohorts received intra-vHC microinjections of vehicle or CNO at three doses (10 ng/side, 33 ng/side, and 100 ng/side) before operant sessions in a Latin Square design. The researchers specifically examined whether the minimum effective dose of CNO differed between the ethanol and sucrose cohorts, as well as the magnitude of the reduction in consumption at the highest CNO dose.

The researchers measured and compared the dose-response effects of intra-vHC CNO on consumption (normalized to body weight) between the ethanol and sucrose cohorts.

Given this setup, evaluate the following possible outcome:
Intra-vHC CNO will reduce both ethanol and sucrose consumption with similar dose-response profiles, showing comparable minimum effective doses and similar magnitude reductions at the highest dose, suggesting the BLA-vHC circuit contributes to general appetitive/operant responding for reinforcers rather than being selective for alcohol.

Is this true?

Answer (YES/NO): NO